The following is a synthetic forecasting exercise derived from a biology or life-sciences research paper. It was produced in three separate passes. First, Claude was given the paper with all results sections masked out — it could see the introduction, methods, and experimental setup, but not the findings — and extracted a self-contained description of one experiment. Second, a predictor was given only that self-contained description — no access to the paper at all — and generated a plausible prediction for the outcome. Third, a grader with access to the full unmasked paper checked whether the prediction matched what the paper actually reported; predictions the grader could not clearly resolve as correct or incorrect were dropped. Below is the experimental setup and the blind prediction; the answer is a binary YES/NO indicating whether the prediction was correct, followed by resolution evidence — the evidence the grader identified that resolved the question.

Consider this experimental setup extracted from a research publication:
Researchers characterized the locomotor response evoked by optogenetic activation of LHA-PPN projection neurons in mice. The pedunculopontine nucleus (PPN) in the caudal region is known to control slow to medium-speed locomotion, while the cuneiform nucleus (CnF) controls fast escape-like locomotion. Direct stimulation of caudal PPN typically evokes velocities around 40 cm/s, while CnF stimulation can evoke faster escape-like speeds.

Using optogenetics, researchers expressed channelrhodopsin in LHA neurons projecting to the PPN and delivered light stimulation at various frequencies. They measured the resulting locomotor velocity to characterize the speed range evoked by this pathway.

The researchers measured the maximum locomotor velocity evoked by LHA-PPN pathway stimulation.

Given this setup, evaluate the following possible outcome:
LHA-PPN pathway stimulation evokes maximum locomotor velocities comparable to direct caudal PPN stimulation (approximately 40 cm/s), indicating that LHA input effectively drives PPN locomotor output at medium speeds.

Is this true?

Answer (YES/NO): YES